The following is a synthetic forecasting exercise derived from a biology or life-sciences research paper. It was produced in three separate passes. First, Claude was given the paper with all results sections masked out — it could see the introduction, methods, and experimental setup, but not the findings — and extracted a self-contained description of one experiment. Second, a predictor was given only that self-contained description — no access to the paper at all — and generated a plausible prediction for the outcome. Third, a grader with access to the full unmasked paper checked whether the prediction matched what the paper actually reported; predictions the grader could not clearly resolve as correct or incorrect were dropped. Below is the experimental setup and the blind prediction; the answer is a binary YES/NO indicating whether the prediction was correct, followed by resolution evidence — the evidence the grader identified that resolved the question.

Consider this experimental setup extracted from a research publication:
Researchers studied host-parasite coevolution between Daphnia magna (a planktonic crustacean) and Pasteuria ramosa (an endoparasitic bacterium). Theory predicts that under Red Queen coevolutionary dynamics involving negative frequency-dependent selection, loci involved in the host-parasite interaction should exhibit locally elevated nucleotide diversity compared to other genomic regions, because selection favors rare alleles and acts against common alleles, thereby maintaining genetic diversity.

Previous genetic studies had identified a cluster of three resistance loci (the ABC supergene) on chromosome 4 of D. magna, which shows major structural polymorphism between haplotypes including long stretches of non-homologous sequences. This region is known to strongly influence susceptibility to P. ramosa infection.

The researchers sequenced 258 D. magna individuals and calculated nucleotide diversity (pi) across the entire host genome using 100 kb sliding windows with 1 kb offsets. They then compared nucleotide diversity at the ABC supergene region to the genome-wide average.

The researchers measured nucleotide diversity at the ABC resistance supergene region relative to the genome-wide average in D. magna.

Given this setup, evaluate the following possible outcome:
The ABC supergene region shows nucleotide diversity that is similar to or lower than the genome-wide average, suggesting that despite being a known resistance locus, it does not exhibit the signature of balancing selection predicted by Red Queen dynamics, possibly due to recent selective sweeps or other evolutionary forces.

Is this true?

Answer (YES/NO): NO